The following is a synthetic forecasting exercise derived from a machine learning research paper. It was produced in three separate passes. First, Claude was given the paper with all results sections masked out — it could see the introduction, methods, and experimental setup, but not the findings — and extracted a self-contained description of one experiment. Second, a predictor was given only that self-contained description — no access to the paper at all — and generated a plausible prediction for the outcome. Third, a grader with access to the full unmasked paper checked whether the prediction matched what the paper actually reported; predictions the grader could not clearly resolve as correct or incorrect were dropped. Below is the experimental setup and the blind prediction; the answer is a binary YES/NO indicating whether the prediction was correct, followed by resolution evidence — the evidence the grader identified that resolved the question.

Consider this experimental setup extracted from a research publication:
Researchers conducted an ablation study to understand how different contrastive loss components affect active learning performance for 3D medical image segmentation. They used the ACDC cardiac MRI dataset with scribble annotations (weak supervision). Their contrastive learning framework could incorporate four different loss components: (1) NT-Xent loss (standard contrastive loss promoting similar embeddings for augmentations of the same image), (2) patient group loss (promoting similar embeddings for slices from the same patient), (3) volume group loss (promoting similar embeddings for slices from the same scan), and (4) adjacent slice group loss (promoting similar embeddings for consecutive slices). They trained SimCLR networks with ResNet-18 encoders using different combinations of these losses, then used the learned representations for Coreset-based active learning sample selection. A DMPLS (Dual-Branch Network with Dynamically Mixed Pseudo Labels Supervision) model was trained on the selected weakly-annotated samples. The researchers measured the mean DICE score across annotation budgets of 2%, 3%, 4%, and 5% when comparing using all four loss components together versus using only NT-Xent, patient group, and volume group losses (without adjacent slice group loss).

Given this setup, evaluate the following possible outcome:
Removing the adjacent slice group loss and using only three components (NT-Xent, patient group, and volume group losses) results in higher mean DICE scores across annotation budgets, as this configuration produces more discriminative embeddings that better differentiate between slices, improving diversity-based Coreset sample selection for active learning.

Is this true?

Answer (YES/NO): YES